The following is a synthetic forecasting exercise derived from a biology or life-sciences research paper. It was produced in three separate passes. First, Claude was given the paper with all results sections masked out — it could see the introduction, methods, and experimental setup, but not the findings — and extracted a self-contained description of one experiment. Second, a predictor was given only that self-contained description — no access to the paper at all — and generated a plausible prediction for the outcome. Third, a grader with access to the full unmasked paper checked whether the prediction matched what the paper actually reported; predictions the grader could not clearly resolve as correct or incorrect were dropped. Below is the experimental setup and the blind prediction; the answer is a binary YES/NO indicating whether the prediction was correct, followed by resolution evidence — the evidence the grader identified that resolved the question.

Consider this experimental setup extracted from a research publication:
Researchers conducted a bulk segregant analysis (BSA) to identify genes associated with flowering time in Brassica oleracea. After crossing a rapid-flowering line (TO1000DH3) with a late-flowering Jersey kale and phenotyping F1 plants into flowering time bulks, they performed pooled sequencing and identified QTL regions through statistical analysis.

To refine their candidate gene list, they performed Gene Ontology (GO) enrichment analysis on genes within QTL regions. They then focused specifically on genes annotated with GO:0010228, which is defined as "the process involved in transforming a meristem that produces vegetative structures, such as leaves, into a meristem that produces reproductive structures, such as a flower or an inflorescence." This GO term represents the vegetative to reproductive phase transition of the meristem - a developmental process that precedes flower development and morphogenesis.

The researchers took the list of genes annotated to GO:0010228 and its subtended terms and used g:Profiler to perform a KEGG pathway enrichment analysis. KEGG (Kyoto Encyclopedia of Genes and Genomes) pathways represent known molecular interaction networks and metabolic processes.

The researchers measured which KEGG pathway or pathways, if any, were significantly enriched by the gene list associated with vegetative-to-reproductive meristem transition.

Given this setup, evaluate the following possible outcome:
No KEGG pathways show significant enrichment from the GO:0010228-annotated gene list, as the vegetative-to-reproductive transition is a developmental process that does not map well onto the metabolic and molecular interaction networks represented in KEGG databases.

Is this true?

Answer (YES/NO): NO